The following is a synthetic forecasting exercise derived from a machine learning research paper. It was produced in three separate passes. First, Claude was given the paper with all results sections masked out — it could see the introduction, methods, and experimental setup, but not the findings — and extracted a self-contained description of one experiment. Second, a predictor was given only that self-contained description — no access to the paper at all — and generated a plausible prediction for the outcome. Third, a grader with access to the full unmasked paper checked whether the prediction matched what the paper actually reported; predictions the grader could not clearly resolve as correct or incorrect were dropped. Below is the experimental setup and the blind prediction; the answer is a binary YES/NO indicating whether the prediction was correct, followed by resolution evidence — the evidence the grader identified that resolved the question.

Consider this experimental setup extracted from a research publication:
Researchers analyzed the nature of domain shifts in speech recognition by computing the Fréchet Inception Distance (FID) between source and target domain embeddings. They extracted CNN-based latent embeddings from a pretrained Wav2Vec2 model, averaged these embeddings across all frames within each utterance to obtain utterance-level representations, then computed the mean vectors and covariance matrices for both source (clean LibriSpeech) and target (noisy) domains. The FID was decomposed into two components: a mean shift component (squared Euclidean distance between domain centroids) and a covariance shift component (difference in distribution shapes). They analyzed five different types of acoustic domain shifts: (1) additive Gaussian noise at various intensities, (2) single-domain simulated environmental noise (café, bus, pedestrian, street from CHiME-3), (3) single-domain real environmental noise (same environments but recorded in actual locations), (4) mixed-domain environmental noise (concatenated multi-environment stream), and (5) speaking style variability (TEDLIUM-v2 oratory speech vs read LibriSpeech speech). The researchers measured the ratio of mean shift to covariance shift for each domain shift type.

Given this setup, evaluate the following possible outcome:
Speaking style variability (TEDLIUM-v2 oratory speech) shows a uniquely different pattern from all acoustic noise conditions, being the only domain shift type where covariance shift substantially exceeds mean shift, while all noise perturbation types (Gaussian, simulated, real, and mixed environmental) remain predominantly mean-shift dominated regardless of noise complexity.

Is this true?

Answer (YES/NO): NO